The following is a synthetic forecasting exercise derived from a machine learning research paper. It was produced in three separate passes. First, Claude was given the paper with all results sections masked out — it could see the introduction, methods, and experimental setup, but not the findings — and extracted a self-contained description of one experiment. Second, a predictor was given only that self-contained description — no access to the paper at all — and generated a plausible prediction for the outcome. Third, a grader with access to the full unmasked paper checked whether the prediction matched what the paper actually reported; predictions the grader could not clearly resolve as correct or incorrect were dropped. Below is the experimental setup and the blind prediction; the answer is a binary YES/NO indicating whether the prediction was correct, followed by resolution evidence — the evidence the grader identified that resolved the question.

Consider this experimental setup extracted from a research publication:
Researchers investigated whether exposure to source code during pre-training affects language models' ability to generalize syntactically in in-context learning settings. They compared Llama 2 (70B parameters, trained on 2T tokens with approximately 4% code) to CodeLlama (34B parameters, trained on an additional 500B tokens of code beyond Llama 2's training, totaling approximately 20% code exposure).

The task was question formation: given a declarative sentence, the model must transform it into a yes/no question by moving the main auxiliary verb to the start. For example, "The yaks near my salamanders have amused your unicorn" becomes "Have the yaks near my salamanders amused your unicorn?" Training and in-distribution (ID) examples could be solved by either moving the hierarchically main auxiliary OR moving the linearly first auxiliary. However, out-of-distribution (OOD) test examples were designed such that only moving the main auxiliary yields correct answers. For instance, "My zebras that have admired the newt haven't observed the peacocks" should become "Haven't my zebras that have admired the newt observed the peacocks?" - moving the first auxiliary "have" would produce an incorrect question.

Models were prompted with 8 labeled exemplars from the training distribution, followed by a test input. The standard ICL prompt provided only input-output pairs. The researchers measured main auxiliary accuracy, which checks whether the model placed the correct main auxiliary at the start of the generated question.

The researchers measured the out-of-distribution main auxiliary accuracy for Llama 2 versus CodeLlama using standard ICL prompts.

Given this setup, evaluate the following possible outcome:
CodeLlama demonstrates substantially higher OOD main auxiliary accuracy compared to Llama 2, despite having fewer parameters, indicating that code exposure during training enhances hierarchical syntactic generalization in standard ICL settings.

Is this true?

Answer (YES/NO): YES